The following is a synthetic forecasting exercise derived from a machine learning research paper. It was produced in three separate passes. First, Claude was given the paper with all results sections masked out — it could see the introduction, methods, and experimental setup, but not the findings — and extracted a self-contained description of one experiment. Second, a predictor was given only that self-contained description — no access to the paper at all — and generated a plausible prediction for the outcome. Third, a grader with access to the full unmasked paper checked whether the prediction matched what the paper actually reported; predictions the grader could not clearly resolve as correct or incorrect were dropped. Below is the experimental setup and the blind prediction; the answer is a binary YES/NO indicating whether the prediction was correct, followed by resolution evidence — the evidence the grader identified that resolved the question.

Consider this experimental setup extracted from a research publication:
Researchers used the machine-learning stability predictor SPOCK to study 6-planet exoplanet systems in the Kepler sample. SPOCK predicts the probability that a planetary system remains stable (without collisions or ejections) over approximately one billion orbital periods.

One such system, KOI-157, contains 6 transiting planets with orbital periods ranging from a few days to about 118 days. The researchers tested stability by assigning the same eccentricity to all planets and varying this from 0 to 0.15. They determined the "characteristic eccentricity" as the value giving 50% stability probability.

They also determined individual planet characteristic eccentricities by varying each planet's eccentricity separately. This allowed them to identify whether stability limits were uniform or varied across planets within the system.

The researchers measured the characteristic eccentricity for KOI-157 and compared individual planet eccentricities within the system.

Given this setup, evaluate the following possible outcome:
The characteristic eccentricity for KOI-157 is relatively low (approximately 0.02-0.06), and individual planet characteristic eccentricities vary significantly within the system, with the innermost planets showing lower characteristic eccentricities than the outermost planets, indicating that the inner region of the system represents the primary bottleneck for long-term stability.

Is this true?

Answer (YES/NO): NO